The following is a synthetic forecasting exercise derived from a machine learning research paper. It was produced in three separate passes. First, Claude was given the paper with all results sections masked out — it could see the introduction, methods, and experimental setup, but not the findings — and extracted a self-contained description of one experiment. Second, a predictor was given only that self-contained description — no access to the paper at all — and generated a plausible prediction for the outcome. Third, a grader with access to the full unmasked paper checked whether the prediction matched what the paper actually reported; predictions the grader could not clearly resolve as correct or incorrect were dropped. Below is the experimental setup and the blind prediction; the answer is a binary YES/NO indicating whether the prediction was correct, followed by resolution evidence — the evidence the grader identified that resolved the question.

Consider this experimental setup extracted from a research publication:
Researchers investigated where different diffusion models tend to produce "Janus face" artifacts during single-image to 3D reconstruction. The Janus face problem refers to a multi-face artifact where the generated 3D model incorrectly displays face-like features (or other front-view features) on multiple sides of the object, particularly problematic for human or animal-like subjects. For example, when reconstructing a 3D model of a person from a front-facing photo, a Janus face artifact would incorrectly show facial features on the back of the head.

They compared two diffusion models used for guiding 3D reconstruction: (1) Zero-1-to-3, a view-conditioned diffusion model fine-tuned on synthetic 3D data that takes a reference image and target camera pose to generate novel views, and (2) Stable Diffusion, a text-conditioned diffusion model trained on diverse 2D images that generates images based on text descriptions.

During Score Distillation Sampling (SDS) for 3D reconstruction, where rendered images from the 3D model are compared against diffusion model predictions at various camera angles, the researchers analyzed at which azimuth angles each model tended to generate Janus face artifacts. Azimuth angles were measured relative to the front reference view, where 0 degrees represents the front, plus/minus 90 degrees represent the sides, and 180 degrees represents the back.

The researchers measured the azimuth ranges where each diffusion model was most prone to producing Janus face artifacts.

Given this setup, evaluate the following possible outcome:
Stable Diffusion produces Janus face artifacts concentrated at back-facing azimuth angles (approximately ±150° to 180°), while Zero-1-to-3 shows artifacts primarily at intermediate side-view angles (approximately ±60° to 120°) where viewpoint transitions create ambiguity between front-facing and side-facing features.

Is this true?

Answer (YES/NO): NO